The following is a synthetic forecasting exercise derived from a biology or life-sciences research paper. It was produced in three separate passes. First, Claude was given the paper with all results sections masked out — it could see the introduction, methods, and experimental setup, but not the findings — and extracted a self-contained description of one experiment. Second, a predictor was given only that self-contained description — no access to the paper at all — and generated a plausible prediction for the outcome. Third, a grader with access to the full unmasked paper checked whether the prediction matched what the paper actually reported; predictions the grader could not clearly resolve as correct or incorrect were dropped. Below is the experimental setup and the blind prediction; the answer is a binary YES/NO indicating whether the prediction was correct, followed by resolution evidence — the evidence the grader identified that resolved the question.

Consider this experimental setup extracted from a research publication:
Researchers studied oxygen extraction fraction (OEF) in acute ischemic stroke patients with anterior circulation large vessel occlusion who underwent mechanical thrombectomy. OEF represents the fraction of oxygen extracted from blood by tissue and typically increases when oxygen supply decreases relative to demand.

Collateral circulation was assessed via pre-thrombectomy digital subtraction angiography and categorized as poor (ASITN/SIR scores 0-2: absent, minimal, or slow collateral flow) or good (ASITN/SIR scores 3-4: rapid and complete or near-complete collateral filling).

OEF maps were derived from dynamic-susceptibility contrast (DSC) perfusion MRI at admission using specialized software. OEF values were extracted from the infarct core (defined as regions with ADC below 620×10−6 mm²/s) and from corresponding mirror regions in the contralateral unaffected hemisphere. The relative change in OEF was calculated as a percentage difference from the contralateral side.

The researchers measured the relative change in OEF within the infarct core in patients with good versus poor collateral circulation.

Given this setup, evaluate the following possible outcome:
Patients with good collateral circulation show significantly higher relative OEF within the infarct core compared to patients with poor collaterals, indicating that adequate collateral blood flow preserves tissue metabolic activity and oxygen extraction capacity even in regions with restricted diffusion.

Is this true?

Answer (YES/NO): NO